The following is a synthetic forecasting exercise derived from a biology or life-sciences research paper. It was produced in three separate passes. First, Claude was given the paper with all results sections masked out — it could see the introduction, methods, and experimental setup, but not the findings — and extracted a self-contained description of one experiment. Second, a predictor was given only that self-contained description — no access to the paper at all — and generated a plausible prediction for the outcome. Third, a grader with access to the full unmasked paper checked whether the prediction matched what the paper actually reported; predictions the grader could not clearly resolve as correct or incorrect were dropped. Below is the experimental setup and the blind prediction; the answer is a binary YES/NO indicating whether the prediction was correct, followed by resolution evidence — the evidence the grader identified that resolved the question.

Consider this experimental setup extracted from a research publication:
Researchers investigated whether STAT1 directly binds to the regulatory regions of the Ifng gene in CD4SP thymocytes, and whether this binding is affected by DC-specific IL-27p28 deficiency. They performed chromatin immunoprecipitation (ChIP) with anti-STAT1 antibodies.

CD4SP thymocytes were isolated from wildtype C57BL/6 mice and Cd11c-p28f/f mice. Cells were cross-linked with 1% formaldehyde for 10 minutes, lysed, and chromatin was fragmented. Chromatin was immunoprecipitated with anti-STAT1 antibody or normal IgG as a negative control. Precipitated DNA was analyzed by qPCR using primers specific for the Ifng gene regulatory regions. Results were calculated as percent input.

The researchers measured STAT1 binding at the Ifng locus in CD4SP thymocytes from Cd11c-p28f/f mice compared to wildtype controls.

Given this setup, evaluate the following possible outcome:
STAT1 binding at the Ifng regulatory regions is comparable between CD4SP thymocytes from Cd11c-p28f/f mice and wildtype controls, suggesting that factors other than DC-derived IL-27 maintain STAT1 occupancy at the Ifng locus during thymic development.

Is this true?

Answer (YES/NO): NO